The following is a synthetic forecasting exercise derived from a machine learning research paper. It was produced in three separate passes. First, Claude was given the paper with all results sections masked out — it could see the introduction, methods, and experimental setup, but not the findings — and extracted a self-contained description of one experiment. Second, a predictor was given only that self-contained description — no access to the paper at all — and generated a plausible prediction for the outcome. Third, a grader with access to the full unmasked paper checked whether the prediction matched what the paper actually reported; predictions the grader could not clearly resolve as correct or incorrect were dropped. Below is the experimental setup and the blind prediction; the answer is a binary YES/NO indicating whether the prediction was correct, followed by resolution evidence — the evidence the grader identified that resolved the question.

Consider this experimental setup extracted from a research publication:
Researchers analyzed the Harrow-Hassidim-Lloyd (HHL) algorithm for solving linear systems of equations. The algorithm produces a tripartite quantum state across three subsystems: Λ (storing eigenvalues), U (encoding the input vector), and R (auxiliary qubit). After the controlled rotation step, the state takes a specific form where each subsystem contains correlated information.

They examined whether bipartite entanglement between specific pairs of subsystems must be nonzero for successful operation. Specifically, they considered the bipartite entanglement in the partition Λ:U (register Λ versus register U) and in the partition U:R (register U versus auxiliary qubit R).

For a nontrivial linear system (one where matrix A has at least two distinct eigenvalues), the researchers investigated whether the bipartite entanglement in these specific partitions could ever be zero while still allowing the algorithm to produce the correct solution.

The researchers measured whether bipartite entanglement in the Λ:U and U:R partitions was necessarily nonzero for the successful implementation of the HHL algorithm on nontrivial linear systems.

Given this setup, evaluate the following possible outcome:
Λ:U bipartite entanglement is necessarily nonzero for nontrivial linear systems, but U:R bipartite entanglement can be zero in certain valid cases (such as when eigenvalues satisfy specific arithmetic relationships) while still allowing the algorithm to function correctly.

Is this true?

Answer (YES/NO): NO